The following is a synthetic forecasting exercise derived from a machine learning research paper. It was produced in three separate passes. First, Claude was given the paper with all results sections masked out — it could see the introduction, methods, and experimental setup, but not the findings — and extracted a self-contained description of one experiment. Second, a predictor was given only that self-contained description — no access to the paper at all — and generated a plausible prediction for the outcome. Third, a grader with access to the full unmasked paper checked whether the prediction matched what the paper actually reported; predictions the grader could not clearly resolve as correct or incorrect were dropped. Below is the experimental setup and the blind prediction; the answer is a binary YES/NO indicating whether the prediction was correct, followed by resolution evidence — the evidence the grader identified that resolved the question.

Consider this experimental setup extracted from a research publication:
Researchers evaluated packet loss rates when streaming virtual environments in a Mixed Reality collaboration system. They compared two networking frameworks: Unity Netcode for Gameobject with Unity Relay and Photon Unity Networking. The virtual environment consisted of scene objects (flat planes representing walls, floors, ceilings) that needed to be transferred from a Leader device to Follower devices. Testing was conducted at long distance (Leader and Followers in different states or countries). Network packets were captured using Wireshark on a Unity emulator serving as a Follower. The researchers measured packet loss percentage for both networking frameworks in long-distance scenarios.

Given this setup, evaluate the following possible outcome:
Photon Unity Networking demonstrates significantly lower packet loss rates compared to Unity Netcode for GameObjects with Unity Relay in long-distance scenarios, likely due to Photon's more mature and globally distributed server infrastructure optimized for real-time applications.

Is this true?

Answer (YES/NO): NO